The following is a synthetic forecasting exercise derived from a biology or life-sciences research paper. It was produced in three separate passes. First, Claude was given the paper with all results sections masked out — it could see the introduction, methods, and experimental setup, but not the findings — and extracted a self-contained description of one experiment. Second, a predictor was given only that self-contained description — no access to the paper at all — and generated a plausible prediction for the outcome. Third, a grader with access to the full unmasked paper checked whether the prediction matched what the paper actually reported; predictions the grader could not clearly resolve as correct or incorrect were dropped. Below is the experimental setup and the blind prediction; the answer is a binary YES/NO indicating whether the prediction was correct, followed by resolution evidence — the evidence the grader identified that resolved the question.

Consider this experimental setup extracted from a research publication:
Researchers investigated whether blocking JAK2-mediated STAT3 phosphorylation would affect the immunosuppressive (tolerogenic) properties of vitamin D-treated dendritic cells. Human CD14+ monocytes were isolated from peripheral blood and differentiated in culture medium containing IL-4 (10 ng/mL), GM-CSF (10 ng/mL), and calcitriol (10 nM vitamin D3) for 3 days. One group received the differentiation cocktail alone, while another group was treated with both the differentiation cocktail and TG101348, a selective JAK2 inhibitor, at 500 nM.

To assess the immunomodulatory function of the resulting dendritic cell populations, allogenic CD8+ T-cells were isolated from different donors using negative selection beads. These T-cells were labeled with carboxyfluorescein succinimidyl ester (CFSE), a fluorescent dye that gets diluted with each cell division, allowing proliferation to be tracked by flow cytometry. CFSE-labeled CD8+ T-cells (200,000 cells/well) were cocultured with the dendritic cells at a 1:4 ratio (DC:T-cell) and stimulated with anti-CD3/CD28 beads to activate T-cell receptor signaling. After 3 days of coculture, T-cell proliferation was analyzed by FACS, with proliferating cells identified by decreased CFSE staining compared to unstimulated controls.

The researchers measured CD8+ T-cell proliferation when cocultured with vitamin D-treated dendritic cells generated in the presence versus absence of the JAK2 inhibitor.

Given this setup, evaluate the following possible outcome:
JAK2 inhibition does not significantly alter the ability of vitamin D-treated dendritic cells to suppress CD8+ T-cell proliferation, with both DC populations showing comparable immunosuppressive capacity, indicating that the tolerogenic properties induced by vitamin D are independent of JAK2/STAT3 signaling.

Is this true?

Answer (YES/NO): NO